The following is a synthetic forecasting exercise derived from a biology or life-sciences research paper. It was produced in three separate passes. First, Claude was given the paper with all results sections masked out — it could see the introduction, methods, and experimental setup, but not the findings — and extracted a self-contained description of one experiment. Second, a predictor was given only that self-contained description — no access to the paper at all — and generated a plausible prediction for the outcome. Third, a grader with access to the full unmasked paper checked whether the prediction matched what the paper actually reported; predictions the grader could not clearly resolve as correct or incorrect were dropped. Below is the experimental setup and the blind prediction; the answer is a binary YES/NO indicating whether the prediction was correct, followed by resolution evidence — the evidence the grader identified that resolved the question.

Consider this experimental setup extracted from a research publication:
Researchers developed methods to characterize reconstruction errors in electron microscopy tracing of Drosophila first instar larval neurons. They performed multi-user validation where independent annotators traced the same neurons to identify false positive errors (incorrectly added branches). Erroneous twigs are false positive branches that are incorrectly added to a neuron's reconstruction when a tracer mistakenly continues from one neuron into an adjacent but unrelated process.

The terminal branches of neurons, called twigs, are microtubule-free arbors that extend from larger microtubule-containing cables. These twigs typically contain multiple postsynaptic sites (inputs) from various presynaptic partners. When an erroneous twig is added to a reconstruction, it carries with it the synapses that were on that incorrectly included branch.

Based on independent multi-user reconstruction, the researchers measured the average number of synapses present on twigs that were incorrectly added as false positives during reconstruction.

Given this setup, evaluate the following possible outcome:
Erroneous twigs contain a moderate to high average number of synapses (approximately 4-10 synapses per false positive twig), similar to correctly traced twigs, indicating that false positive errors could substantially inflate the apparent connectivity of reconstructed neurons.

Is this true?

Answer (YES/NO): NO